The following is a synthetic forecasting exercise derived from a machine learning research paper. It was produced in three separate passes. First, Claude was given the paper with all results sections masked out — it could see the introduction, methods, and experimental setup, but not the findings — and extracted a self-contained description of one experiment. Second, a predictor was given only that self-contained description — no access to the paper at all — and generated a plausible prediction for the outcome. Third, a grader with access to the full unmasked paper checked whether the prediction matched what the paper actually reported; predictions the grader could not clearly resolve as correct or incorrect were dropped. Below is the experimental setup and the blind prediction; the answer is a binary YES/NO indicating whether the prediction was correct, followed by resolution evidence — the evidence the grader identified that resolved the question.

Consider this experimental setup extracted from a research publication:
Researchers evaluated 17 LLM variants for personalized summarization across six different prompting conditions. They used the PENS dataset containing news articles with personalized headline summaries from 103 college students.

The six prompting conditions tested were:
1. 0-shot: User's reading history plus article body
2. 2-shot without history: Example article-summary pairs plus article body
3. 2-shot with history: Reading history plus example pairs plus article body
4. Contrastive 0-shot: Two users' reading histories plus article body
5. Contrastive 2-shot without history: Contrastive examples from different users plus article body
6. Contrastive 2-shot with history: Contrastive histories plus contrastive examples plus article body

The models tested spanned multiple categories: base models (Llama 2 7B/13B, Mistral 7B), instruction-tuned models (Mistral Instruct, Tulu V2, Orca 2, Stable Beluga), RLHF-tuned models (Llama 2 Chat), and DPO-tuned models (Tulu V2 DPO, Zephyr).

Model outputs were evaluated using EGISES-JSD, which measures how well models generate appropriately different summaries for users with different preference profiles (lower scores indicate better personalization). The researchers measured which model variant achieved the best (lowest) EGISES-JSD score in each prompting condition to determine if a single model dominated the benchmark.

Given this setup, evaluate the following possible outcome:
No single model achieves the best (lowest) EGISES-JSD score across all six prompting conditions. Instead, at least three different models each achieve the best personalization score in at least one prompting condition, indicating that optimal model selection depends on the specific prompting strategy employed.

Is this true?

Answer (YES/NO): YES